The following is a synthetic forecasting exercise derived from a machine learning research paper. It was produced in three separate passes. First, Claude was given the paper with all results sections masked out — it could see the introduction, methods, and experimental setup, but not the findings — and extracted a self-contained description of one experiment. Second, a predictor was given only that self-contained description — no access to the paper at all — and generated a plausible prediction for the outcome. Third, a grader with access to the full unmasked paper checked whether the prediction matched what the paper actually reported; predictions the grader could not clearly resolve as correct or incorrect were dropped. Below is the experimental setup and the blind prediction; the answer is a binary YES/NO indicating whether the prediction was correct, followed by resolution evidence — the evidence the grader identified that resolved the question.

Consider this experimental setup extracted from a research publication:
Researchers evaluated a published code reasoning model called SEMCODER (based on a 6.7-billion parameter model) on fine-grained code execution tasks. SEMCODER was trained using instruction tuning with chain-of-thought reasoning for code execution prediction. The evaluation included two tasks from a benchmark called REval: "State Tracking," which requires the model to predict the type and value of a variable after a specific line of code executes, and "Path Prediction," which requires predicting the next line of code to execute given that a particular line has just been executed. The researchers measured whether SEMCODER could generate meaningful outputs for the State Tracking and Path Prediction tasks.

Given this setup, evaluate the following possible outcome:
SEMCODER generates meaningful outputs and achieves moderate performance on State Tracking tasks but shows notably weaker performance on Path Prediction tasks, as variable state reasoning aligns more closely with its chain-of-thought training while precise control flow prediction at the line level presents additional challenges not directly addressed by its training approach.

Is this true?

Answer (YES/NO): NO